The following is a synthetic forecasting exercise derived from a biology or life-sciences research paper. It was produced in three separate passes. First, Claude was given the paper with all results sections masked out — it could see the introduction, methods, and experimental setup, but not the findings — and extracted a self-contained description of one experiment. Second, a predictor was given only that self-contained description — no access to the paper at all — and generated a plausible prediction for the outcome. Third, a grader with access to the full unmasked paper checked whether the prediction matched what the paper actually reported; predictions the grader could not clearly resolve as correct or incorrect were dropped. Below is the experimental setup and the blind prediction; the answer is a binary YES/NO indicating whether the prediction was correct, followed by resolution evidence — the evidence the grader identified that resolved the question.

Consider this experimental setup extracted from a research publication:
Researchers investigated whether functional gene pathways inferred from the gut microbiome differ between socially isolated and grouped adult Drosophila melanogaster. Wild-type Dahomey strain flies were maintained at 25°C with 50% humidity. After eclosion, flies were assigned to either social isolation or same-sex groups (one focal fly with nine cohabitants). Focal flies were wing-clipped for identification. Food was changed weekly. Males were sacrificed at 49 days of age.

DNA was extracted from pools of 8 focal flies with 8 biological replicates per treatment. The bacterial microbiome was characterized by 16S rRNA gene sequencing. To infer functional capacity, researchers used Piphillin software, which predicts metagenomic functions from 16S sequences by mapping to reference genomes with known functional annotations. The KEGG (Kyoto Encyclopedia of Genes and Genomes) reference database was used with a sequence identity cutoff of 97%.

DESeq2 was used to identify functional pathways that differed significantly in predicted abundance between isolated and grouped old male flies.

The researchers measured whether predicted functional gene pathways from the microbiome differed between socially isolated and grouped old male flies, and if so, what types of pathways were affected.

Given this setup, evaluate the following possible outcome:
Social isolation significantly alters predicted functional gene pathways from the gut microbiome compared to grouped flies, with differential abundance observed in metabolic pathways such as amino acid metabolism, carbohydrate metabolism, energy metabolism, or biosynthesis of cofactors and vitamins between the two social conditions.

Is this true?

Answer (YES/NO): NO